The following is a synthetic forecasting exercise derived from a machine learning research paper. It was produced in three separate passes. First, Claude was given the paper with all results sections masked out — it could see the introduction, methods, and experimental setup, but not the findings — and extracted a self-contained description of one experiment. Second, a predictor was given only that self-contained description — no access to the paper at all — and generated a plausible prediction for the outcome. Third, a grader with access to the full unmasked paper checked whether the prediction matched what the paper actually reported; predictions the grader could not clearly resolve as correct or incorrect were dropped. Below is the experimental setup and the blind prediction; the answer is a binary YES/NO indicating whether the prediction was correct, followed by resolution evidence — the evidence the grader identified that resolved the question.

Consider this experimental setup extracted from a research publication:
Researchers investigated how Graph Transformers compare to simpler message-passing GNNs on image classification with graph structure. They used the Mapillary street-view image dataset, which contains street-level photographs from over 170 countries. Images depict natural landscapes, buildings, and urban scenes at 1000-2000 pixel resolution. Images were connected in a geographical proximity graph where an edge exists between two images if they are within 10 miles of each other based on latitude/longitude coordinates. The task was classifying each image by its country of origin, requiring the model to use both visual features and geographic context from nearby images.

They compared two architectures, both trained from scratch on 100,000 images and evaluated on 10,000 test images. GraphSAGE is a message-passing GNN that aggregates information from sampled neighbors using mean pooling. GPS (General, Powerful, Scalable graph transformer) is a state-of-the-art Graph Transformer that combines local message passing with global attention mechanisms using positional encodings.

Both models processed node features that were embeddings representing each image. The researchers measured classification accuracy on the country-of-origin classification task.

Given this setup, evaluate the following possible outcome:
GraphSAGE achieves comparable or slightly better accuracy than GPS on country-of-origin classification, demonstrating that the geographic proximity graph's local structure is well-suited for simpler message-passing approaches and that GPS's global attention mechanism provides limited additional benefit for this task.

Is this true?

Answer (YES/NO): NO